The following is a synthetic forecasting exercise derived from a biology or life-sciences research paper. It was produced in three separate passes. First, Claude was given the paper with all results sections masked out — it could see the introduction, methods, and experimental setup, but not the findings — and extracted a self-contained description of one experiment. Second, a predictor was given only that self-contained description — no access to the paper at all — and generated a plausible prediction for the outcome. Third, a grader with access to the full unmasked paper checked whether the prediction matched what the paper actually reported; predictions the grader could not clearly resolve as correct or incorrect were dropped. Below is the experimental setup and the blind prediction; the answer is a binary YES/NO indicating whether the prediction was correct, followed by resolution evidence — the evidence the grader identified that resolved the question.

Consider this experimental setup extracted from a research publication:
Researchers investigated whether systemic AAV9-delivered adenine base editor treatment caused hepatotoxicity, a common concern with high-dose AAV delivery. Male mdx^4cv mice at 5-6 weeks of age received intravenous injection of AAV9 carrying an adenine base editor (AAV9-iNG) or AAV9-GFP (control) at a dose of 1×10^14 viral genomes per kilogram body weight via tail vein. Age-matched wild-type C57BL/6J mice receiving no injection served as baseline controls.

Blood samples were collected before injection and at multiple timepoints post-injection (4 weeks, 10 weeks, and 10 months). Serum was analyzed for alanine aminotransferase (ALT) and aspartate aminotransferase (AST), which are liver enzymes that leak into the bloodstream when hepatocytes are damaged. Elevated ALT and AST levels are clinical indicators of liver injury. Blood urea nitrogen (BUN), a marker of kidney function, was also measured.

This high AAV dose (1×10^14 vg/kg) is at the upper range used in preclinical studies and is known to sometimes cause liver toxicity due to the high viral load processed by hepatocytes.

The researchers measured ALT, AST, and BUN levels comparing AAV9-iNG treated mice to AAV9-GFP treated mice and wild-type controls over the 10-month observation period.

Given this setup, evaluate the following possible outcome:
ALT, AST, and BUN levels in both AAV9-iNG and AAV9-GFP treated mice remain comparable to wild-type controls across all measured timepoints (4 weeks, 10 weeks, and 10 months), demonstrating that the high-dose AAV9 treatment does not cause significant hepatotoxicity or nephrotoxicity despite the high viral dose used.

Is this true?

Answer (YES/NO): NO